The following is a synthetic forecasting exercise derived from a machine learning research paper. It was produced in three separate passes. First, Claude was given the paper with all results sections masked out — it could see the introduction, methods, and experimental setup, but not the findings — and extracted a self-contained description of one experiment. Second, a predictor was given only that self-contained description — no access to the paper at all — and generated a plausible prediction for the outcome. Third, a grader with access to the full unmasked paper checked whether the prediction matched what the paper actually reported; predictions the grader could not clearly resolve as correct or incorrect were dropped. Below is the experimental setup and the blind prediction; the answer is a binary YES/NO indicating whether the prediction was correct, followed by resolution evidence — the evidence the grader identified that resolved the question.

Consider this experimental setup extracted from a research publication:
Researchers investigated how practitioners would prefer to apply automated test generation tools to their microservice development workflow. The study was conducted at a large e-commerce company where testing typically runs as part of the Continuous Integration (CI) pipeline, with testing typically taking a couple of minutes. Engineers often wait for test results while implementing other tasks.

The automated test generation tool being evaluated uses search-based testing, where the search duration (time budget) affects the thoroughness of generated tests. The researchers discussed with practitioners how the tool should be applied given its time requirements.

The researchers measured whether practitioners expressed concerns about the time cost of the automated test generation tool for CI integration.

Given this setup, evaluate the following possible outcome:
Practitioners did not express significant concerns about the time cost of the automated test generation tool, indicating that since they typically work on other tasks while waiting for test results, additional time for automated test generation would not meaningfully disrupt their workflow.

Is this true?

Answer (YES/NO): NO